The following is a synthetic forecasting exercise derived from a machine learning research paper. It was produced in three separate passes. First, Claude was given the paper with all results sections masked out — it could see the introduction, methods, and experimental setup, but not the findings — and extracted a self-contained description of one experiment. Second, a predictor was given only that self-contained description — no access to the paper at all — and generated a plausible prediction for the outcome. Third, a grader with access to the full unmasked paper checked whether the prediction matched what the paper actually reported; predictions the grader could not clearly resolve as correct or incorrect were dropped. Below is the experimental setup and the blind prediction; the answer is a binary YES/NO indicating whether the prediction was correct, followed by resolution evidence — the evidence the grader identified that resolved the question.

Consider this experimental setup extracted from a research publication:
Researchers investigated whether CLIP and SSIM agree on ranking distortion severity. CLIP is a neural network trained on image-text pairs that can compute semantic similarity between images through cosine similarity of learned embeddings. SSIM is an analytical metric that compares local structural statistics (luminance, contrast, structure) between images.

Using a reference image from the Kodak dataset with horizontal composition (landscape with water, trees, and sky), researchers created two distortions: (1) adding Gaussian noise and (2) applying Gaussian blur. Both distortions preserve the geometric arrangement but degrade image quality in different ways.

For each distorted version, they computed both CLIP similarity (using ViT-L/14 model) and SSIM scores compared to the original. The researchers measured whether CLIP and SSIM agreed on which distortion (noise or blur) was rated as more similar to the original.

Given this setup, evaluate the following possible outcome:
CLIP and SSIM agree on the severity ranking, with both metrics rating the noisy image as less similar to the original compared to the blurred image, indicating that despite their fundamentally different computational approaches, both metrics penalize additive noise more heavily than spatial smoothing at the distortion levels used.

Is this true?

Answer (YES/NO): YES